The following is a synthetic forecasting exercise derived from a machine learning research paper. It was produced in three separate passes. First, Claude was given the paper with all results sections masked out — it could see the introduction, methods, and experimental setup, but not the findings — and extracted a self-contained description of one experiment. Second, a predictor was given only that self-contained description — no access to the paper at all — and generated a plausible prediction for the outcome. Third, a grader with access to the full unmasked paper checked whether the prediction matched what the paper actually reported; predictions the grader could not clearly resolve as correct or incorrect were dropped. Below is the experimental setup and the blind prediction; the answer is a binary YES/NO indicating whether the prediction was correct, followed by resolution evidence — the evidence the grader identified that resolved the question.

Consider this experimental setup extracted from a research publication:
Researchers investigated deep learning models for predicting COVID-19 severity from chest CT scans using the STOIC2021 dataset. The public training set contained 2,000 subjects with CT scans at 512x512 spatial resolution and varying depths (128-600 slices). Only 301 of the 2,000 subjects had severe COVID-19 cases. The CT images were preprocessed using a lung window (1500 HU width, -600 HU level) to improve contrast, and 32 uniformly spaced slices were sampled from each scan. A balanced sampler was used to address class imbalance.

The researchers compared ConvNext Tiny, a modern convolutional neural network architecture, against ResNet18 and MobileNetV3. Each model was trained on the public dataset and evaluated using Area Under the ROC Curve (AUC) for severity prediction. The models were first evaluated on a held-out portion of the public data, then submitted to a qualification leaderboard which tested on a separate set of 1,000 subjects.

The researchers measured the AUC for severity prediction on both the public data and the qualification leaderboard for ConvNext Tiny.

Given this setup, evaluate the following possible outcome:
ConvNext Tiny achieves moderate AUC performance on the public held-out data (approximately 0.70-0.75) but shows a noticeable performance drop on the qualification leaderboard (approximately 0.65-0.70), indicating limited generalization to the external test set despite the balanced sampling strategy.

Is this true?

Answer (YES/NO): NO